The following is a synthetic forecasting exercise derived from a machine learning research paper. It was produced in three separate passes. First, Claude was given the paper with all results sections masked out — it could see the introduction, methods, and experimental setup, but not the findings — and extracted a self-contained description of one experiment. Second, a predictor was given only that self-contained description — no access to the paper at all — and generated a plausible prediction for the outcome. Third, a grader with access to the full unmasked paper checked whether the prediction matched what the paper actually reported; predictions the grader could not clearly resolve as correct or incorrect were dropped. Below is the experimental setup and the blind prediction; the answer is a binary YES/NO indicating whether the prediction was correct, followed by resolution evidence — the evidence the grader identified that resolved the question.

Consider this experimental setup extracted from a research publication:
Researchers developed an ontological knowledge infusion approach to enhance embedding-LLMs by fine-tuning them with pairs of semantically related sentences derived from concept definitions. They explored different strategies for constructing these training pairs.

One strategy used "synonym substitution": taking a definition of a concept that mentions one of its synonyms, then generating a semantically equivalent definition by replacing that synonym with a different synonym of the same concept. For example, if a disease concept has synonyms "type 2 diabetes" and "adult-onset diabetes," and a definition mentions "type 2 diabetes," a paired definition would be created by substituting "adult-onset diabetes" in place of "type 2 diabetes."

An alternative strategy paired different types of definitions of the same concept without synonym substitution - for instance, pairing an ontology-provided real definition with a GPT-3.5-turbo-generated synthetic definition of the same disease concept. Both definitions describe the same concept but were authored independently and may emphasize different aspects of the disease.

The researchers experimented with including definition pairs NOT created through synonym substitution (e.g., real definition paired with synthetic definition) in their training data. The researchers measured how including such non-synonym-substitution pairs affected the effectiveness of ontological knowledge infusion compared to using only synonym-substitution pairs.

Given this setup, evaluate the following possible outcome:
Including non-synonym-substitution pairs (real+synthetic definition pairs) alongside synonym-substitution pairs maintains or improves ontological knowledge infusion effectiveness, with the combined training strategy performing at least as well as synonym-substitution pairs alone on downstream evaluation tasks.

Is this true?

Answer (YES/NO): NO